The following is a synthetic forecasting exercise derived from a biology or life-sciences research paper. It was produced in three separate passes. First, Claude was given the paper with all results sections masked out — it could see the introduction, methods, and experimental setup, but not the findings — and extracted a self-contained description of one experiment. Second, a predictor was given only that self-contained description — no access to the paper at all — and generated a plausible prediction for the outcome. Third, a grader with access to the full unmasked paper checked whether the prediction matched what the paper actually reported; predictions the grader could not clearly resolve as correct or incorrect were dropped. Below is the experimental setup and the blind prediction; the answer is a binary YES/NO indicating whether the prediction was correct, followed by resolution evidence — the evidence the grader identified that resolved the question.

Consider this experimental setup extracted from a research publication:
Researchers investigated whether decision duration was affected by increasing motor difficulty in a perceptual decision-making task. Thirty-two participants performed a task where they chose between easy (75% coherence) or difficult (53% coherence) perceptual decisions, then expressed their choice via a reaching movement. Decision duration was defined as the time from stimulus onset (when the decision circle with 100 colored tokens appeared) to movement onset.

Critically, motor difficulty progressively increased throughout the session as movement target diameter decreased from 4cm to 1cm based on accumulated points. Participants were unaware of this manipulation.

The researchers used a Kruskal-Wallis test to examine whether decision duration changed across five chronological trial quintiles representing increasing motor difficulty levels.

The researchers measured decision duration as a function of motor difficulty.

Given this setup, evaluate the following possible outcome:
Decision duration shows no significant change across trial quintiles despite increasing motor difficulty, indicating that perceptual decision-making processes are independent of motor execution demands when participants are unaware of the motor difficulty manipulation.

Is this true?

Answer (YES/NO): YES